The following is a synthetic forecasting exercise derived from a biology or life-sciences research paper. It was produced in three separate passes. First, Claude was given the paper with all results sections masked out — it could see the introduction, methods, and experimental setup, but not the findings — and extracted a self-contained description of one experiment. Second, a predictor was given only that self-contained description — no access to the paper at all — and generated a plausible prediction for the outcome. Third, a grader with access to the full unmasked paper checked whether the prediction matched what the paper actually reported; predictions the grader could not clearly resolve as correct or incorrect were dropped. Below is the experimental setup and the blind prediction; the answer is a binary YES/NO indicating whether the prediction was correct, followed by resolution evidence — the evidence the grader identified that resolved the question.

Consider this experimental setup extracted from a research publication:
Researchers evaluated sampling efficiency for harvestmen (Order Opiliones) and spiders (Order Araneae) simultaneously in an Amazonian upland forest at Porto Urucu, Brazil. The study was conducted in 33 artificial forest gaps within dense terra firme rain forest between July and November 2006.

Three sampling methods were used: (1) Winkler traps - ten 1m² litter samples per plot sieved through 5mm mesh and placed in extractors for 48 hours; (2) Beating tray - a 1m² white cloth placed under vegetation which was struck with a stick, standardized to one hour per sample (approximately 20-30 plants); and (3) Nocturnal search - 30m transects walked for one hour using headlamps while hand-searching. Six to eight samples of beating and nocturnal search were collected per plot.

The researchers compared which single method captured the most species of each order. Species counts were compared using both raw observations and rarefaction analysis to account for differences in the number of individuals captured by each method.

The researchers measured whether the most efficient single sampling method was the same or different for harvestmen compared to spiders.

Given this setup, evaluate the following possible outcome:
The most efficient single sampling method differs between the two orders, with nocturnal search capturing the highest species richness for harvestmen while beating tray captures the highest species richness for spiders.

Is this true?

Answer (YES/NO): YES